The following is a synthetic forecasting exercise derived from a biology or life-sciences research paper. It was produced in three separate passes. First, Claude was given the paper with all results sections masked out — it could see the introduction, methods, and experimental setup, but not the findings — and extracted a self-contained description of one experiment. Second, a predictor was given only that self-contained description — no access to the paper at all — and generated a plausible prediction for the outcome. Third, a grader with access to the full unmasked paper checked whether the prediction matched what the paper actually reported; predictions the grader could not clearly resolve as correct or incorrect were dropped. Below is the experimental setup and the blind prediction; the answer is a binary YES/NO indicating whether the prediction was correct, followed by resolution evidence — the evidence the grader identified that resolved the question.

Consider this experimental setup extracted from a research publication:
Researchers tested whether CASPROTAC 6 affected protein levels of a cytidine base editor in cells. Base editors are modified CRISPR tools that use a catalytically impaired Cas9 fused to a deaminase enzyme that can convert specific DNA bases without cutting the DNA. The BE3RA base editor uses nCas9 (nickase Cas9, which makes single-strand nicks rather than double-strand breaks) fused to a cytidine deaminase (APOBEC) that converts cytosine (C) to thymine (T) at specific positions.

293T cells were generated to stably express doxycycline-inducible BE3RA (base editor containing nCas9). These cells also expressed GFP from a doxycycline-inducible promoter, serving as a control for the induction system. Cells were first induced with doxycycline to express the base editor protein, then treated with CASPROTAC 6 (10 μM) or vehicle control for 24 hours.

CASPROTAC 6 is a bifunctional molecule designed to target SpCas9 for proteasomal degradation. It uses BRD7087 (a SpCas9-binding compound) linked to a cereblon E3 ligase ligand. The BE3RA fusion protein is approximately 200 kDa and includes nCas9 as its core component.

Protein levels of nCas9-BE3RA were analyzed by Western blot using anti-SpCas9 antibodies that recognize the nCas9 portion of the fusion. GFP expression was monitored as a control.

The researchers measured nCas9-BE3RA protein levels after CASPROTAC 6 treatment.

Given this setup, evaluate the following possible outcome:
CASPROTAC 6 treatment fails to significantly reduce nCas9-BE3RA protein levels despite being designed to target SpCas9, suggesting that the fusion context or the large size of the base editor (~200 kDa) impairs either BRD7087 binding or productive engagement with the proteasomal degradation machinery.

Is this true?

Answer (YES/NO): NO